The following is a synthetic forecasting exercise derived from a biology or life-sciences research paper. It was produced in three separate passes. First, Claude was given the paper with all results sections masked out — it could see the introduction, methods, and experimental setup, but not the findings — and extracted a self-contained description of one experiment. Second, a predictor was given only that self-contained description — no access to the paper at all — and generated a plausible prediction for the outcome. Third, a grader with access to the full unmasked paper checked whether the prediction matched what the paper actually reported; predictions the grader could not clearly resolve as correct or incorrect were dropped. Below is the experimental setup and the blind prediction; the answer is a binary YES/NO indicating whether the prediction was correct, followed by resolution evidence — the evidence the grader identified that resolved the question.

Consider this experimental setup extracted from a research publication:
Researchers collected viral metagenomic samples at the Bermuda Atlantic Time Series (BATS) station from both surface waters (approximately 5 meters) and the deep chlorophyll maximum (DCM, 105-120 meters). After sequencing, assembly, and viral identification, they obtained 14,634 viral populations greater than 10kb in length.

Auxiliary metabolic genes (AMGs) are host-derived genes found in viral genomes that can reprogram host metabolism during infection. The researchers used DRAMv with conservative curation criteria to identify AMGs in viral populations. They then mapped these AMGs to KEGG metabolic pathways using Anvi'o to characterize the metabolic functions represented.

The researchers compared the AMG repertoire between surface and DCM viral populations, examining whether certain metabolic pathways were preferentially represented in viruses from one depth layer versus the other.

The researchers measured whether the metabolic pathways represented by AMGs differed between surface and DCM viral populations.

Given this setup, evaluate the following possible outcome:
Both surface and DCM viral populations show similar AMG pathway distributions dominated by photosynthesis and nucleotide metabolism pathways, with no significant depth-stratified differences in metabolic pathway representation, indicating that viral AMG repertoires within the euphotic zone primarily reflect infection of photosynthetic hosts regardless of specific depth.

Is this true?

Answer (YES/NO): NO